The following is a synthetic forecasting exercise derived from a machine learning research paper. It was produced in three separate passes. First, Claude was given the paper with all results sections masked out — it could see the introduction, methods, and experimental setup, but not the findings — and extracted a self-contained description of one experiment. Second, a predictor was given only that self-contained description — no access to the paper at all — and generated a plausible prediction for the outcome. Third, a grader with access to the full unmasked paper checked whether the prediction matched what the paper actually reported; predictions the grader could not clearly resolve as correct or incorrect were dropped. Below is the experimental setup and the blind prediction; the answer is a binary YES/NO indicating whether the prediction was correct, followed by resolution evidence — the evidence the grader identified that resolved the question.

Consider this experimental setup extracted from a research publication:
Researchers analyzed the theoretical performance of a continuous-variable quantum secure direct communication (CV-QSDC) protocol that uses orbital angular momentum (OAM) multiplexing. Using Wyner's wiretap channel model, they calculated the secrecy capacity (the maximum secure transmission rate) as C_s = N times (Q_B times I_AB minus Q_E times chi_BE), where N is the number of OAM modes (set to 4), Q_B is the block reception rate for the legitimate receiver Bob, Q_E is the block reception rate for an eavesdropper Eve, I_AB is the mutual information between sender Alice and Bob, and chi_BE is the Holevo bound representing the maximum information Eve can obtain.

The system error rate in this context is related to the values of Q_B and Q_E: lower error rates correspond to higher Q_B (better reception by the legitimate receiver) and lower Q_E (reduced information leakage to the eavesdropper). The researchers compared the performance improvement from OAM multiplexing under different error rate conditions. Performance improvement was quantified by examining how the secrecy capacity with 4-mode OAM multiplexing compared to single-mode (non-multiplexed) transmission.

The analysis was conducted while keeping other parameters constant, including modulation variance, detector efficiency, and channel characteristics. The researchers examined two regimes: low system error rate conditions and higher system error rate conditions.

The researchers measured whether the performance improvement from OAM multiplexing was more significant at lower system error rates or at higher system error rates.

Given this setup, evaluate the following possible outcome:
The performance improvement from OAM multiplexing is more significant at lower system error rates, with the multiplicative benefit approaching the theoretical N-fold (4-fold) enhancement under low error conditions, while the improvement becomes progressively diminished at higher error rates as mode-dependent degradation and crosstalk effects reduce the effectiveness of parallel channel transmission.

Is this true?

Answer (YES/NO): YES